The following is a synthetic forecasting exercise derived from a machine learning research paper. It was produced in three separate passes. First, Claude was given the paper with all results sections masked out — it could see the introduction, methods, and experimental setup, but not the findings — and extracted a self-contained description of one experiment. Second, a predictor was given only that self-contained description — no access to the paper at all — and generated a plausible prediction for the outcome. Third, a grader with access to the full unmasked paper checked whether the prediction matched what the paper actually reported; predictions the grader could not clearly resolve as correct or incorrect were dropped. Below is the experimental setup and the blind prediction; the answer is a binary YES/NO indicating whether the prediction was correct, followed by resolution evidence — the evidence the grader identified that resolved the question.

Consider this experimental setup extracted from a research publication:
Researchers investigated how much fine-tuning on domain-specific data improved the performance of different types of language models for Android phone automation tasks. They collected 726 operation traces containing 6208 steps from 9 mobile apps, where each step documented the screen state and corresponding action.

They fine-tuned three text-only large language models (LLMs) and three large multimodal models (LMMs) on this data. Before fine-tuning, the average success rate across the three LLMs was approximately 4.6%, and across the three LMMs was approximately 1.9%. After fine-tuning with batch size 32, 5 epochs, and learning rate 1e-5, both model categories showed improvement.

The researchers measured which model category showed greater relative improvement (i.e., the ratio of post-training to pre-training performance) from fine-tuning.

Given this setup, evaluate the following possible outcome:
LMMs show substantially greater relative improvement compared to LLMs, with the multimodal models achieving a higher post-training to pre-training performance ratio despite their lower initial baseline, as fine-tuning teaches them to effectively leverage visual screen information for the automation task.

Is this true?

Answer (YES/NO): YES